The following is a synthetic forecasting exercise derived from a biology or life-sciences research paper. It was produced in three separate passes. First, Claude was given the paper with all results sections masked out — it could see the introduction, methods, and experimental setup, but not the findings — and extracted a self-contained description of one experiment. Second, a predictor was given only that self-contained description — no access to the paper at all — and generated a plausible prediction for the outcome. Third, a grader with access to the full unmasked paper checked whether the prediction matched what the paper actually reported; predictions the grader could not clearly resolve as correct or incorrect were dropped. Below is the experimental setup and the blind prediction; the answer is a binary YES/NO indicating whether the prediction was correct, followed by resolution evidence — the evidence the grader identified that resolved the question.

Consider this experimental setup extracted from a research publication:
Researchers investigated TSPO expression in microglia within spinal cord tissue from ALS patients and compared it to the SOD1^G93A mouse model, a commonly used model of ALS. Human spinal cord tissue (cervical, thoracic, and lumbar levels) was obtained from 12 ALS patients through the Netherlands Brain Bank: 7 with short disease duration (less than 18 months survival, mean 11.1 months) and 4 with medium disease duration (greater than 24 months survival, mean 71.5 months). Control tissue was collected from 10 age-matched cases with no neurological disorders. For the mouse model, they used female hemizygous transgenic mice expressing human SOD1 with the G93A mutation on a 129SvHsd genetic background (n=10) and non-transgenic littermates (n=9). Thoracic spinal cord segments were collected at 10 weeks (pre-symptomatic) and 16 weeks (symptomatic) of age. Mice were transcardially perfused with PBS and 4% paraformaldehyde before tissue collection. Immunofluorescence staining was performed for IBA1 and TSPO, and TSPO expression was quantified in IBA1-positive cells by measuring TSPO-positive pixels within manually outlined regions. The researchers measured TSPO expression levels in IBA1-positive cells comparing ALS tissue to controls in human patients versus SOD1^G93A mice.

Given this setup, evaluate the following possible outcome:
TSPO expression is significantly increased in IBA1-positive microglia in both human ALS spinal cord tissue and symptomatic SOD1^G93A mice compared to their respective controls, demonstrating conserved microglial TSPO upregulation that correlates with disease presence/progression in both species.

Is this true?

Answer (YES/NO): NO